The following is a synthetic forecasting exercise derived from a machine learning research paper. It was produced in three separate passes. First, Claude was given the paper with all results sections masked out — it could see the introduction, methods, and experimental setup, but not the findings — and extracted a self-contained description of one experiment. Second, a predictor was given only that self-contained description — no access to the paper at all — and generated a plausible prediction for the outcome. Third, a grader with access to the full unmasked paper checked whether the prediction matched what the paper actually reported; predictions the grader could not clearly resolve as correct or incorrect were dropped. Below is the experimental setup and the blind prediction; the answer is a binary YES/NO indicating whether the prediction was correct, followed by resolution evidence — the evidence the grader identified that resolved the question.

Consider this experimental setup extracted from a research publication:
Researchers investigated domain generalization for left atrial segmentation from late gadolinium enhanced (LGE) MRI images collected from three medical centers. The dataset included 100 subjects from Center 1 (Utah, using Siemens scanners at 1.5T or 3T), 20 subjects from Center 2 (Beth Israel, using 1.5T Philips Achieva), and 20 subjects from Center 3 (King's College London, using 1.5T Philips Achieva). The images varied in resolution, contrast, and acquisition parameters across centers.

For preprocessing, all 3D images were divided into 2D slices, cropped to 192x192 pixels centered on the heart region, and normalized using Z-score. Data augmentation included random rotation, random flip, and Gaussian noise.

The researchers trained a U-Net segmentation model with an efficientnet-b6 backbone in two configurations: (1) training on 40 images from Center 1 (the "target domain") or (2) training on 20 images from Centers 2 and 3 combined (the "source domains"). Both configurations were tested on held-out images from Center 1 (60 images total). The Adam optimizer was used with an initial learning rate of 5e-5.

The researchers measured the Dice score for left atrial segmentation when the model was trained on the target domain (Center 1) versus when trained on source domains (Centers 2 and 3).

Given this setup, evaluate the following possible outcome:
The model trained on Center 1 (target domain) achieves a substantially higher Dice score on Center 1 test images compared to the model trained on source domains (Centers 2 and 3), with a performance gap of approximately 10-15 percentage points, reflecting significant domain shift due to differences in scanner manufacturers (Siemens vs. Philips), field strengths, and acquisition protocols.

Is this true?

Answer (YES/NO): NO